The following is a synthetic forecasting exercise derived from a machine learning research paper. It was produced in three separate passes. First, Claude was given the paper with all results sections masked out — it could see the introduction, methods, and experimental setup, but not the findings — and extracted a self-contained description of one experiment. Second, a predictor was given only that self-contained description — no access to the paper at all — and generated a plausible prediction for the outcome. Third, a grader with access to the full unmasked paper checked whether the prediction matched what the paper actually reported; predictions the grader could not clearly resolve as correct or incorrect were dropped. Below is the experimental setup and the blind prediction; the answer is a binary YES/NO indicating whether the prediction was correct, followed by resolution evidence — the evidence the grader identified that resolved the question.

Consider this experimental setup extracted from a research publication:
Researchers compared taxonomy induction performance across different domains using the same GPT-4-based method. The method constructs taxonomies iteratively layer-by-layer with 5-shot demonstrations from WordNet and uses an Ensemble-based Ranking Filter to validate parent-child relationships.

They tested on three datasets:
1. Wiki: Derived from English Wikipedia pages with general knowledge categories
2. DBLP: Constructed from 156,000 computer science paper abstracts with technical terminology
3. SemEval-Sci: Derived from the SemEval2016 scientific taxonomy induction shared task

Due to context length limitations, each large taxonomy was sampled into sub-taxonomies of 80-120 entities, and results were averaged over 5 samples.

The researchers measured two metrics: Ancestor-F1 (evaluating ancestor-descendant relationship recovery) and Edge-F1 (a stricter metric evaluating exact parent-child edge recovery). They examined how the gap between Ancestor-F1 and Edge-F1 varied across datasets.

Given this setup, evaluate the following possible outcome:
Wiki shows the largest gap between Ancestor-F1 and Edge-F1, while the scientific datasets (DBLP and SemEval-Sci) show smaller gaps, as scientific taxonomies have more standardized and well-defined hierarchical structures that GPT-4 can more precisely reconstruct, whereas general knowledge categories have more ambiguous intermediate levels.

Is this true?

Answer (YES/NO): NO